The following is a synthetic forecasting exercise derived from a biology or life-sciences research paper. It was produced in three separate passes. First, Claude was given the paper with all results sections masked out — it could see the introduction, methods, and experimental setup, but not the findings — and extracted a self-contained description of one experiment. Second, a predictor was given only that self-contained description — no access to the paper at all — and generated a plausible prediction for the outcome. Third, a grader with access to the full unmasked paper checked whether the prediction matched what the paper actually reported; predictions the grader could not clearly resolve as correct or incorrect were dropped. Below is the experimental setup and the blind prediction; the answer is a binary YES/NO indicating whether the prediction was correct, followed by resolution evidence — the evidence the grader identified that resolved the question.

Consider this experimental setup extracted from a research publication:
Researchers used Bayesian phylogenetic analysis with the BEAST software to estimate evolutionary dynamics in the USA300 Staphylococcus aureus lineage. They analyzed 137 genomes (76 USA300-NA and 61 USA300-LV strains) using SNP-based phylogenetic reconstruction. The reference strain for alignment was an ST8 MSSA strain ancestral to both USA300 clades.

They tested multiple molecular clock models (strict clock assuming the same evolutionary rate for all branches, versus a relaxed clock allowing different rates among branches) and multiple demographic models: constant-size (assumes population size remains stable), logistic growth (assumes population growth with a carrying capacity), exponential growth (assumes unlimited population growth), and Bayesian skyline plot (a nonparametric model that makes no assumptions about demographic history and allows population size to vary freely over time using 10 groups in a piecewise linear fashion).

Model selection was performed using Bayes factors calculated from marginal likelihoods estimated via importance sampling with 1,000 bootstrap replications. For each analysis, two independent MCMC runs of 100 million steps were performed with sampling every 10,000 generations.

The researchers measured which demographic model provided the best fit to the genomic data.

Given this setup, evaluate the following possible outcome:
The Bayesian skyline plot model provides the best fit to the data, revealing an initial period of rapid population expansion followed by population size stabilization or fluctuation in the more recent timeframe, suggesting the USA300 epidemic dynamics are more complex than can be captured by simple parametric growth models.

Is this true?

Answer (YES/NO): YES